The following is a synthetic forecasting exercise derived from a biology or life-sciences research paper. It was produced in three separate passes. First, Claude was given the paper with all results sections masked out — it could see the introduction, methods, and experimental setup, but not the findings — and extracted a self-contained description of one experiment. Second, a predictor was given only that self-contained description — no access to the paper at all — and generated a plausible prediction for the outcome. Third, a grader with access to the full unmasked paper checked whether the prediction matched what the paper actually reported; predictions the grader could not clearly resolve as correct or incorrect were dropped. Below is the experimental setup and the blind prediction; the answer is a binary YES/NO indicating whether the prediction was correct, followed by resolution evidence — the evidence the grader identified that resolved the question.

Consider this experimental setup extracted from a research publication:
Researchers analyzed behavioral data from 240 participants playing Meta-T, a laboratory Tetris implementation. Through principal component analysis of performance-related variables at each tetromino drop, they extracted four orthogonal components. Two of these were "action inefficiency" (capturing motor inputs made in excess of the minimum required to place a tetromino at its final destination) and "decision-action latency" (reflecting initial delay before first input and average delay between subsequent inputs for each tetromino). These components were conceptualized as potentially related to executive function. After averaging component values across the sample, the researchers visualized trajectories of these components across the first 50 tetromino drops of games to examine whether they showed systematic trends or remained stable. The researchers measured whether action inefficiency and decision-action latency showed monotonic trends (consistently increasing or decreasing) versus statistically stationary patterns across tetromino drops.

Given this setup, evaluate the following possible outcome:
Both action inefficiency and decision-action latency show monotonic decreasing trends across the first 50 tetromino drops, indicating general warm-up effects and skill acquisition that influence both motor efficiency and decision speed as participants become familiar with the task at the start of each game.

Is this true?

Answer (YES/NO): NO